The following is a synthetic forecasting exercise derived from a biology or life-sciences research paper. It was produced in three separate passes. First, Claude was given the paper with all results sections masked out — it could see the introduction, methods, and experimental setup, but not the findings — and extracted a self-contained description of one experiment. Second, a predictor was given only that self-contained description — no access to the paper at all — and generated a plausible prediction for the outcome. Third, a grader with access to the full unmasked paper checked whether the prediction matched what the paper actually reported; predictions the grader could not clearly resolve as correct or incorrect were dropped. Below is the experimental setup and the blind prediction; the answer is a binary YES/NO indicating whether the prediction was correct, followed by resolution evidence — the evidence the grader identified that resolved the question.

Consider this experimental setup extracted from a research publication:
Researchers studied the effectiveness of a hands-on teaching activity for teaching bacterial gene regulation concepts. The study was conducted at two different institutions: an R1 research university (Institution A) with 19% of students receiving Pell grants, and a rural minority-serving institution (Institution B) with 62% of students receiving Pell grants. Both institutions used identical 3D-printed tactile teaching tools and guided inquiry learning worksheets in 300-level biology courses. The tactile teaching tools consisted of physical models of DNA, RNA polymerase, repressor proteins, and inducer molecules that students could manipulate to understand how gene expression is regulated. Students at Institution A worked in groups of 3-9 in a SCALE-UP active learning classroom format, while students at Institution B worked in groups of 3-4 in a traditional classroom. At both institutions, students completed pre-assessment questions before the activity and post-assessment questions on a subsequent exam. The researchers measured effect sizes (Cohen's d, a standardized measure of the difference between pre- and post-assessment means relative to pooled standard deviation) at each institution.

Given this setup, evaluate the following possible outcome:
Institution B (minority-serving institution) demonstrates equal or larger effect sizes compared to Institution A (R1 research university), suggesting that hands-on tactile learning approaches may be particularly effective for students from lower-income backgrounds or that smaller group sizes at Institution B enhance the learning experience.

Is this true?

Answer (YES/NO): YES